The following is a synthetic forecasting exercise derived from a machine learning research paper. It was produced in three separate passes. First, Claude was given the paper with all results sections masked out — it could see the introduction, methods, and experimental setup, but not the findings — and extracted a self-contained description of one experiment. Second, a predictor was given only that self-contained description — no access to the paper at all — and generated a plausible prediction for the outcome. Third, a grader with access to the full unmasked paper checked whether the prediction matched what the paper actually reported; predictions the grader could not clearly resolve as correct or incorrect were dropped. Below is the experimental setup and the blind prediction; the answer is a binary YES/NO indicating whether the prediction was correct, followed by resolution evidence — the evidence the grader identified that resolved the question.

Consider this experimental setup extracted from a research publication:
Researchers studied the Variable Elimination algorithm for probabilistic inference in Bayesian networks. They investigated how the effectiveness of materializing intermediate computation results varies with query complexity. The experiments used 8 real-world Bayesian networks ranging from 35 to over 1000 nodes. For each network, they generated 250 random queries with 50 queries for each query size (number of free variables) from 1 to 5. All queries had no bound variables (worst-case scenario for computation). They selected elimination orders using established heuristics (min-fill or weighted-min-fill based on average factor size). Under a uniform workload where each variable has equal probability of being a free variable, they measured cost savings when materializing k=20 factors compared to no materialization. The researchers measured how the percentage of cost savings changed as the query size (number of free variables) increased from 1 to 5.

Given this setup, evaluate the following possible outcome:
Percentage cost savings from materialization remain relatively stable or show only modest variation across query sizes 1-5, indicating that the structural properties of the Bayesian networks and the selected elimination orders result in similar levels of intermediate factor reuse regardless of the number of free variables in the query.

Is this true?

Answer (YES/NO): NO